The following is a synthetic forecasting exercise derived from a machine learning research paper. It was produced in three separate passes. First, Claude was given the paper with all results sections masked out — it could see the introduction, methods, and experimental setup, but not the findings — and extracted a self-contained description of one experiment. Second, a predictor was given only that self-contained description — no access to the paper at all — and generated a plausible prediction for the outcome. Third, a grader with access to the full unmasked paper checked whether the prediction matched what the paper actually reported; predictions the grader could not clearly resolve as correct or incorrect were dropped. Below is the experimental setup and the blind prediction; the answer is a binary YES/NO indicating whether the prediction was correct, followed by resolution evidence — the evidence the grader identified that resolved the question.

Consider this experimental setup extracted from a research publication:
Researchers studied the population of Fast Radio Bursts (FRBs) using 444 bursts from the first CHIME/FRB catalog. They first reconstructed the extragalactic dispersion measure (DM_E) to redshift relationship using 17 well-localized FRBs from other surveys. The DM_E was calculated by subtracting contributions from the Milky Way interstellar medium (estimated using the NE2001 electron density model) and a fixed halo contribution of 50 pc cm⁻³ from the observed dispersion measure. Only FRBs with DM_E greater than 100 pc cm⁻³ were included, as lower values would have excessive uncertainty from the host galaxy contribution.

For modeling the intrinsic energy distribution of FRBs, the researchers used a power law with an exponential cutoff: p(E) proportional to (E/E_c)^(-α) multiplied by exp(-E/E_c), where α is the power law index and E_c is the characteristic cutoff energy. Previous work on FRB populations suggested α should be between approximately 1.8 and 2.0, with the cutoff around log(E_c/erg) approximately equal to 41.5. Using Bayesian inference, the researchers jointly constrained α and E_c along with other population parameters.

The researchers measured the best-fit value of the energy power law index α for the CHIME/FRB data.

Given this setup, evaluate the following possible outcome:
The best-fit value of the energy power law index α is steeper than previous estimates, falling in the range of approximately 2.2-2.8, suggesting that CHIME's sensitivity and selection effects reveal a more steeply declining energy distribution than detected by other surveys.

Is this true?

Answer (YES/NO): NO